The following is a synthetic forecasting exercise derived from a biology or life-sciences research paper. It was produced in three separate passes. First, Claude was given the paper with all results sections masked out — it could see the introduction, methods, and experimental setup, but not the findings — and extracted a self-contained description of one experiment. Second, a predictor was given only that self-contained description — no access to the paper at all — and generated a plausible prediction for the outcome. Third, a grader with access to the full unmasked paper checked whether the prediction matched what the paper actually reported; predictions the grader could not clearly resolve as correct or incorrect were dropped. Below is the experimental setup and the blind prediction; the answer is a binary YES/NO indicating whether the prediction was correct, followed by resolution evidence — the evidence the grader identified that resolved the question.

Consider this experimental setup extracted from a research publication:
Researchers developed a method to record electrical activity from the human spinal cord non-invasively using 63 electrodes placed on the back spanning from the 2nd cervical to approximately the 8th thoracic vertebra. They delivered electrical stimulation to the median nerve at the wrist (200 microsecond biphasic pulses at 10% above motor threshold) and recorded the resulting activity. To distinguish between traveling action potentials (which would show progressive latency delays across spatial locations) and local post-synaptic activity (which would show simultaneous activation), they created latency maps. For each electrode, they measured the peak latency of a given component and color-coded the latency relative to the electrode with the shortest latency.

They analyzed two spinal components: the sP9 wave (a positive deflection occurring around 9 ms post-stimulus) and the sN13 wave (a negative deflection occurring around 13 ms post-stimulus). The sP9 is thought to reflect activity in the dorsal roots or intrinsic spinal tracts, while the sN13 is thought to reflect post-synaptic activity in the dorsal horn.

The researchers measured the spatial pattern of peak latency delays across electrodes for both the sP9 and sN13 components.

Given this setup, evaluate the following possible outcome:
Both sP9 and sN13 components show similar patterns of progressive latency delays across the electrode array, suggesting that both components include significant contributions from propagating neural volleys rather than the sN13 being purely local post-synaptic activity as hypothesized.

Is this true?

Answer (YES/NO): NO